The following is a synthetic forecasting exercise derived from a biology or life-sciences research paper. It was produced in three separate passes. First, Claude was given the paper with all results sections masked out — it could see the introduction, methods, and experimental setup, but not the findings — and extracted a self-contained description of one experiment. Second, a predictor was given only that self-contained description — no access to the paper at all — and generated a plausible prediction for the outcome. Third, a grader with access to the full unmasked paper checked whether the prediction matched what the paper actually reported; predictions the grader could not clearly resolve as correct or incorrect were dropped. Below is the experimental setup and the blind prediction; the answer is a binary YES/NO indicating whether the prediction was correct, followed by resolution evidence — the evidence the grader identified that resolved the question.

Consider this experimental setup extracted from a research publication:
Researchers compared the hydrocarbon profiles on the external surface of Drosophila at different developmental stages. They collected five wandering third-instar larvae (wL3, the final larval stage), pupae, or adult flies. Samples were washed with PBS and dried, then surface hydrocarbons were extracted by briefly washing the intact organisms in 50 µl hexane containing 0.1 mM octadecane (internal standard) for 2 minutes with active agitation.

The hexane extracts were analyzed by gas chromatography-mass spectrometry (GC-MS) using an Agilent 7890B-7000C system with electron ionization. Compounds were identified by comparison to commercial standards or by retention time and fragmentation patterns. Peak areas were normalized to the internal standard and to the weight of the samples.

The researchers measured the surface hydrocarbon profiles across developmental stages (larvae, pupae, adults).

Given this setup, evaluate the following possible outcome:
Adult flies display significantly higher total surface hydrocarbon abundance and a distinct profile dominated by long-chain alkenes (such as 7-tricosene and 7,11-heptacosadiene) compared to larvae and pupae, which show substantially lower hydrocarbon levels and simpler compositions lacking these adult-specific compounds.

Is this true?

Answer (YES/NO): NO